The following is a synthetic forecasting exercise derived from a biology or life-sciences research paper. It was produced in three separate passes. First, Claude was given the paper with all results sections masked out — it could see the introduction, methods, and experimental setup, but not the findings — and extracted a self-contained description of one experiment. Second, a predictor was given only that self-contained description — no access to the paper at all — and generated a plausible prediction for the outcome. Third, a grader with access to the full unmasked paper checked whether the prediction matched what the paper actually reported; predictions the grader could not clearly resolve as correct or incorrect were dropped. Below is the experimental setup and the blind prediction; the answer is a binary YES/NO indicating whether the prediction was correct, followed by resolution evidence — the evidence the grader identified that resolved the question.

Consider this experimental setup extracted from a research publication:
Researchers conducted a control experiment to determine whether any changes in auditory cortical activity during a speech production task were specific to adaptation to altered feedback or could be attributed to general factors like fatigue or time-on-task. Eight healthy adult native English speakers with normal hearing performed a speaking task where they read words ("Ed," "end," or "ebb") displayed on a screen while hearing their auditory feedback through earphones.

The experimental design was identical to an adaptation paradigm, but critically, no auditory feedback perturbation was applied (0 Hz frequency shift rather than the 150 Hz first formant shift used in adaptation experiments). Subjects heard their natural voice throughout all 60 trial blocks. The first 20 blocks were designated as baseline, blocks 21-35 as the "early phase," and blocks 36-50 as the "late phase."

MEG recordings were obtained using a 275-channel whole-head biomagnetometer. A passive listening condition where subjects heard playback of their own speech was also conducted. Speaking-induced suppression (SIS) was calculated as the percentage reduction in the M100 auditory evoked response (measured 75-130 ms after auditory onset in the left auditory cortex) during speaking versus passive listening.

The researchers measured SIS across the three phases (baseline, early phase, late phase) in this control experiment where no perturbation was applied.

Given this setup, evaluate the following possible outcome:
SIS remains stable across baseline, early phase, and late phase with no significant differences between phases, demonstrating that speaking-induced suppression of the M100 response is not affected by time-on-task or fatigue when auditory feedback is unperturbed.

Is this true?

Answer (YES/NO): YES